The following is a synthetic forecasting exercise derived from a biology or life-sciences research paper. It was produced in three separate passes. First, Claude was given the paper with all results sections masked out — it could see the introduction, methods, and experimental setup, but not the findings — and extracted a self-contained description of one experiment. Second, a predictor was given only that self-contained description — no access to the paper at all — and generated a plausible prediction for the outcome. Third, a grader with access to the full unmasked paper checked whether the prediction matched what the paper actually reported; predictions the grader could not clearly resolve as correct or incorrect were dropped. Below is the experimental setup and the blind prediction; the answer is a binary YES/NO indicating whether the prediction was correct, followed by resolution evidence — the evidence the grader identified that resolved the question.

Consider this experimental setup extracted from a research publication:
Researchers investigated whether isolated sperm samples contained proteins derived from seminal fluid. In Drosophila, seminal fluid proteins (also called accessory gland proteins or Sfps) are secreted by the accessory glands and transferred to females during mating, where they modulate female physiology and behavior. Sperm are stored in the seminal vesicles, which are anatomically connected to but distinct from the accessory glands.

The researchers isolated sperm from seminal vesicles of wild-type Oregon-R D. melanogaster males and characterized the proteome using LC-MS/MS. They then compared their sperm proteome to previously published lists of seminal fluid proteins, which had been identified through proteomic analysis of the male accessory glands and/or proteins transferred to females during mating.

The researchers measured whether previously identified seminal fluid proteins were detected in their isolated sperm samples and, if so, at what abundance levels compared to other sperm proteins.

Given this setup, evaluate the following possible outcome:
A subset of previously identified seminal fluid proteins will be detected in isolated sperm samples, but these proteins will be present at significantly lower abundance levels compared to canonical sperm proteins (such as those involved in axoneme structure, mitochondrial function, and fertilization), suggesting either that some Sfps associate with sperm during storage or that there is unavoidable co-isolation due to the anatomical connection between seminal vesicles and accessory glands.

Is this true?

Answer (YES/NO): NO